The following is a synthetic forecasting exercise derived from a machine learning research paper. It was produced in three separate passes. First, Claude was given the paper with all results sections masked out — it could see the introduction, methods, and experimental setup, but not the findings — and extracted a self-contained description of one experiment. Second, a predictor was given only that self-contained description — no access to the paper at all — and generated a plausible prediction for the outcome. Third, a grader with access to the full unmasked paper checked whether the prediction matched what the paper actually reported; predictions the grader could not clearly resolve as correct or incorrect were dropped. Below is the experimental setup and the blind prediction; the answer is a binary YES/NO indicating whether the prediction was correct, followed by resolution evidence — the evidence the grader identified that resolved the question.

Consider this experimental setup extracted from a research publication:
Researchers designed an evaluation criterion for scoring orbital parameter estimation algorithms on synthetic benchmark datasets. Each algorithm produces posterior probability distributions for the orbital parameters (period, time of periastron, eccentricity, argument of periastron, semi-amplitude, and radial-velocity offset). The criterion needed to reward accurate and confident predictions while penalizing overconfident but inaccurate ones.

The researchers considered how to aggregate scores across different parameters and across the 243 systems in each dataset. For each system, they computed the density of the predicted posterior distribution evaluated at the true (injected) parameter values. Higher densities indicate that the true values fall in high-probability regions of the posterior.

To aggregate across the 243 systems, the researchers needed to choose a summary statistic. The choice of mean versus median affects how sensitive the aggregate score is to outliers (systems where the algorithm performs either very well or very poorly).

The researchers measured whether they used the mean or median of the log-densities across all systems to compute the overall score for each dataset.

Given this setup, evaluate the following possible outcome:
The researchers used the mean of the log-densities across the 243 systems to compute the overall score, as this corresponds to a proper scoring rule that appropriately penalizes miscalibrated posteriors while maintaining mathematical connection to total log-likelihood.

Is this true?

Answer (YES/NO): NO